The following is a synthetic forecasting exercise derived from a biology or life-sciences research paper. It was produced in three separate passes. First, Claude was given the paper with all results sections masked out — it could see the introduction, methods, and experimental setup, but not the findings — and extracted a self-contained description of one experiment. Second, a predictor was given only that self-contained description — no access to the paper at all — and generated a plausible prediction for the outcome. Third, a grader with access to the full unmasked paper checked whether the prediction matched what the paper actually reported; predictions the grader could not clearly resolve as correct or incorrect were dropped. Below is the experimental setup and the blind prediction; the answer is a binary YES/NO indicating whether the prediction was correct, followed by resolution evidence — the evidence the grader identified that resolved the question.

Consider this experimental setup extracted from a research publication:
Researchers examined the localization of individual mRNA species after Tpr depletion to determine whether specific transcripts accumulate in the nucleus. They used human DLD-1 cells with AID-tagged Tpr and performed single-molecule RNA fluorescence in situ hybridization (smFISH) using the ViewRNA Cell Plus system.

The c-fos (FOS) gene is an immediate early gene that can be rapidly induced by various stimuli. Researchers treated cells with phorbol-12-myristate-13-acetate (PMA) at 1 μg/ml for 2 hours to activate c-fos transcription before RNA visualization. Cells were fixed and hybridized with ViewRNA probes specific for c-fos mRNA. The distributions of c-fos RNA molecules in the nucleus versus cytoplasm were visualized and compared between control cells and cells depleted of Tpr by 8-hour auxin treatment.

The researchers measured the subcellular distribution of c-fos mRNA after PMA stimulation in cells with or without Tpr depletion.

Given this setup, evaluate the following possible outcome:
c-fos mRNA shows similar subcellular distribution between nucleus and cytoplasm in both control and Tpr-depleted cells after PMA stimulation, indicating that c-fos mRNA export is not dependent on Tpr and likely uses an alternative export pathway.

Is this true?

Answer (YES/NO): NO